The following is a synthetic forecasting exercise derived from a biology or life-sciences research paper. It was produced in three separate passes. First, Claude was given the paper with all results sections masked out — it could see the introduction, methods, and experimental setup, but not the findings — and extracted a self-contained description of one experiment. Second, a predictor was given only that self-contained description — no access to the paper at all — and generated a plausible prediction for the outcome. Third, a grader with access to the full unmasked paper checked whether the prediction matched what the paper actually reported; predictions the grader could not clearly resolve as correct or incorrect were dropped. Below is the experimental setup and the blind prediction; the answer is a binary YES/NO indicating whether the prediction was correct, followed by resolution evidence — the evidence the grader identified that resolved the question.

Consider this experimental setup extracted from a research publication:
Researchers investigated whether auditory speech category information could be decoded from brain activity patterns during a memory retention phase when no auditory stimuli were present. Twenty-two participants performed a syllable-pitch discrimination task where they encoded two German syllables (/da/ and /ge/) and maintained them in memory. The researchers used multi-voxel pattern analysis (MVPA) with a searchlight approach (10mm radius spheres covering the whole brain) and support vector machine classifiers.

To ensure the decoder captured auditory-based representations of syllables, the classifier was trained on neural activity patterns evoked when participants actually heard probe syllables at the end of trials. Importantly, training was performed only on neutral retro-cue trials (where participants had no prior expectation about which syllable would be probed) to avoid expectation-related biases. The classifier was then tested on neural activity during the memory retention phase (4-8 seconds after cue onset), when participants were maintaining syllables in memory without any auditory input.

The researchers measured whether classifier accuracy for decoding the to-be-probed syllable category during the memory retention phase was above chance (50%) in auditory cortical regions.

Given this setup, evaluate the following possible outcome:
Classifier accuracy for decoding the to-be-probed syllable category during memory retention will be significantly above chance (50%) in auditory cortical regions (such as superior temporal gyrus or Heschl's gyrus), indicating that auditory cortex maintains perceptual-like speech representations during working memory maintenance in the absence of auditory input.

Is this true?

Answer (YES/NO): NO